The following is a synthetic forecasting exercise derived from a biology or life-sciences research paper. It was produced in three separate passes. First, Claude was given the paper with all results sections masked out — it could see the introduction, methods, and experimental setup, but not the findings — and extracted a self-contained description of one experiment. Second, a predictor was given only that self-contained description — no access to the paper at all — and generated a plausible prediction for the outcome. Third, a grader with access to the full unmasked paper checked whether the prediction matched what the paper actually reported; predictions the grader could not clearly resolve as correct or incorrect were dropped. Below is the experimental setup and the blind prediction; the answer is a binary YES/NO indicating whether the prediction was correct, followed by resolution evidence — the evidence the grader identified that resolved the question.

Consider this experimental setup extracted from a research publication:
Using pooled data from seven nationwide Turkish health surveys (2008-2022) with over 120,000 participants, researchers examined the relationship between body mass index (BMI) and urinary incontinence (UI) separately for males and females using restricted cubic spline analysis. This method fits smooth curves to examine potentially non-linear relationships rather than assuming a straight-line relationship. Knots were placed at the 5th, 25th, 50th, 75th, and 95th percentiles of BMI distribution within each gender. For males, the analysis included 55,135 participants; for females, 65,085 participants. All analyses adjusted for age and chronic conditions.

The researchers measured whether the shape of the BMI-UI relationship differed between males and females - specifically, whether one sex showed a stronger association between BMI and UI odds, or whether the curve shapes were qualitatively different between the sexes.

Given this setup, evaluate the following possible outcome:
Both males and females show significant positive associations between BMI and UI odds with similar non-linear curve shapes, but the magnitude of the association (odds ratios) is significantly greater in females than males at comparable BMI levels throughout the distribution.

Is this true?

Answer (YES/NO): NO